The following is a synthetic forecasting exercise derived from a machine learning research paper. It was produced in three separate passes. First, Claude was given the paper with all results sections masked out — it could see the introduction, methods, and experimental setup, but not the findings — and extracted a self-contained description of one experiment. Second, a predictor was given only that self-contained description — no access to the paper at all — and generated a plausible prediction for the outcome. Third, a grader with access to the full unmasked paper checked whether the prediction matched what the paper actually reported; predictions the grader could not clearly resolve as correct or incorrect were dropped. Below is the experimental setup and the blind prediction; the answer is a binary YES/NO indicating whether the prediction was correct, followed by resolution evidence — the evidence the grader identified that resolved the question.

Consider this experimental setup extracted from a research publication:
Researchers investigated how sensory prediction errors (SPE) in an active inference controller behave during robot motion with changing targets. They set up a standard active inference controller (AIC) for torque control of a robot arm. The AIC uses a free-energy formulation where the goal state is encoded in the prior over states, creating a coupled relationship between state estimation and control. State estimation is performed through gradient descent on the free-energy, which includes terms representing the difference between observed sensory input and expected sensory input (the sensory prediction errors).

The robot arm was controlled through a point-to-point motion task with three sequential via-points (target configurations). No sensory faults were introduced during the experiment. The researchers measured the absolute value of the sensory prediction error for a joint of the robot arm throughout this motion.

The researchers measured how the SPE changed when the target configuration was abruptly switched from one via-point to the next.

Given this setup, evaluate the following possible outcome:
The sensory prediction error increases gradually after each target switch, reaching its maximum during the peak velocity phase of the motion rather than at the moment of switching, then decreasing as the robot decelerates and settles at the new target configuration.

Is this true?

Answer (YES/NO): NO